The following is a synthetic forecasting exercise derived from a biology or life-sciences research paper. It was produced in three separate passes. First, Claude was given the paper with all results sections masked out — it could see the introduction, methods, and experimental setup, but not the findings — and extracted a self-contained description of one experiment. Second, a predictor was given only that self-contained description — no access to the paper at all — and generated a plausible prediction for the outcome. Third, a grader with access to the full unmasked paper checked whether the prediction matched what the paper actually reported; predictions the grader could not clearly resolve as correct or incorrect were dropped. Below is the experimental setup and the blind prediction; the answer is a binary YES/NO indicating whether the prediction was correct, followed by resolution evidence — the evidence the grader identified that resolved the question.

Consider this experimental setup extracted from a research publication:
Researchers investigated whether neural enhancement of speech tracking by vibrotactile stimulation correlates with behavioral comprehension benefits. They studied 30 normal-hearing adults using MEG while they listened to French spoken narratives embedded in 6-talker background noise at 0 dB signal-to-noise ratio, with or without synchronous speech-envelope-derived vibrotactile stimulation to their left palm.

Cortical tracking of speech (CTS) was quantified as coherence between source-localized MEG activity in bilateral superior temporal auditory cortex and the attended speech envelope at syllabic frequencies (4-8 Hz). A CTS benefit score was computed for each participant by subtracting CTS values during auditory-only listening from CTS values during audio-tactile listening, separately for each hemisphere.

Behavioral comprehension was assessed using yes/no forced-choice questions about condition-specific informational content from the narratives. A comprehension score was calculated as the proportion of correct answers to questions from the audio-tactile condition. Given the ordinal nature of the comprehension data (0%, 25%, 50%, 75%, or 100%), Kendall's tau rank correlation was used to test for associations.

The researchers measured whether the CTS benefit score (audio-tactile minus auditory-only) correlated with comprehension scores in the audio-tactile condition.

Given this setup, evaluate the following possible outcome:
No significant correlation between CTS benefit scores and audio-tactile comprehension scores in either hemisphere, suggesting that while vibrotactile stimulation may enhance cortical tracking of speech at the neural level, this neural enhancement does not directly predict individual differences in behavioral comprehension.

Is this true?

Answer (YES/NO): NO